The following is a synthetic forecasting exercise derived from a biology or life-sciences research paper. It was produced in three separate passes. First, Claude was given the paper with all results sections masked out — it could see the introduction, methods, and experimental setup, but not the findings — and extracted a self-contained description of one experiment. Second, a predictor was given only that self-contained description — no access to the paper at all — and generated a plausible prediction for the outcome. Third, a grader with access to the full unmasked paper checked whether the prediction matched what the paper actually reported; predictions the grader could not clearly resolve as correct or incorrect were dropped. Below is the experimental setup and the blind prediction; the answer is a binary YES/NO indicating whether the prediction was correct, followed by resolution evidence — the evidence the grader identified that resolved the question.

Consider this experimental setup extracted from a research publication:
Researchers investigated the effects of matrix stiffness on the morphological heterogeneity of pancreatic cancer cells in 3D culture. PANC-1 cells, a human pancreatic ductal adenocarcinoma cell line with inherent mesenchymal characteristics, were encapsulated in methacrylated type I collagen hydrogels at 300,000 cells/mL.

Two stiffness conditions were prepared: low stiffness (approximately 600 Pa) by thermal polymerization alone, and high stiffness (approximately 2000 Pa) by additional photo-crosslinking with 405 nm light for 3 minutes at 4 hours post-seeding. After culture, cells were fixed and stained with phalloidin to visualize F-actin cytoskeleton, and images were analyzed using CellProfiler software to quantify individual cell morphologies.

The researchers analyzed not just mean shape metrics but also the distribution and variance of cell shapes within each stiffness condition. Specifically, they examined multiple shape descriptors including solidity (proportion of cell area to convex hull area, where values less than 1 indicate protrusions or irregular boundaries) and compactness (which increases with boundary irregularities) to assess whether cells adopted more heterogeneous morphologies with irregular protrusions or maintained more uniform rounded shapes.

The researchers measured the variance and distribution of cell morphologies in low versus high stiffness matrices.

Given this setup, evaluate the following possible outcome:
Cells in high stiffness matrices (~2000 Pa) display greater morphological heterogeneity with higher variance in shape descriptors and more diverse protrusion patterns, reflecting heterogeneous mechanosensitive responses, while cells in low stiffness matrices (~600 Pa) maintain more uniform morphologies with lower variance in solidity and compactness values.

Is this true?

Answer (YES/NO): NO